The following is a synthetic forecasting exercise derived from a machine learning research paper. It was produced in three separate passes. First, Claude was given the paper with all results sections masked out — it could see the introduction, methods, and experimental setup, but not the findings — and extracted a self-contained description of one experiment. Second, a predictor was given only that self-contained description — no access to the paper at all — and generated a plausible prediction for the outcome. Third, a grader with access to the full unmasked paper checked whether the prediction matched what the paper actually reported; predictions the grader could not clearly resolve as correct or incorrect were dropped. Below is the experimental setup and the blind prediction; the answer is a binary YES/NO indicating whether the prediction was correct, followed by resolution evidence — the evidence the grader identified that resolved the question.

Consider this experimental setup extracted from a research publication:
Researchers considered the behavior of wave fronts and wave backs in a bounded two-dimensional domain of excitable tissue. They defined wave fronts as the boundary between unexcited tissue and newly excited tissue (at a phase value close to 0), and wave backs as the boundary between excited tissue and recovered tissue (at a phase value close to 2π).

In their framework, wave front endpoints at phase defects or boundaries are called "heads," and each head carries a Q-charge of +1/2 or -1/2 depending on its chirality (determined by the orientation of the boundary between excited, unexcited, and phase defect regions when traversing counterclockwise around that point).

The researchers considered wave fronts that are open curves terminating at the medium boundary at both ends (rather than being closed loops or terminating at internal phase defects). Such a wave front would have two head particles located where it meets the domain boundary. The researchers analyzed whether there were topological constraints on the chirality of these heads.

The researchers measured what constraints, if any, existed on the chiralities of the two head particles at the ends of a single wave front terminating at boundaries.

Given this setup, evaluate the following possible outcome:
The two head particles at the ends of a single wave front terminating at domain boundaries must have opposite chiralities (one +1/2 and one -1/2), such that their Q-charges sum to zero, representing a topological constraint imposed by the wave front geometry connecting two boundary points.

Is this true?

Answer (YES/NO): YES